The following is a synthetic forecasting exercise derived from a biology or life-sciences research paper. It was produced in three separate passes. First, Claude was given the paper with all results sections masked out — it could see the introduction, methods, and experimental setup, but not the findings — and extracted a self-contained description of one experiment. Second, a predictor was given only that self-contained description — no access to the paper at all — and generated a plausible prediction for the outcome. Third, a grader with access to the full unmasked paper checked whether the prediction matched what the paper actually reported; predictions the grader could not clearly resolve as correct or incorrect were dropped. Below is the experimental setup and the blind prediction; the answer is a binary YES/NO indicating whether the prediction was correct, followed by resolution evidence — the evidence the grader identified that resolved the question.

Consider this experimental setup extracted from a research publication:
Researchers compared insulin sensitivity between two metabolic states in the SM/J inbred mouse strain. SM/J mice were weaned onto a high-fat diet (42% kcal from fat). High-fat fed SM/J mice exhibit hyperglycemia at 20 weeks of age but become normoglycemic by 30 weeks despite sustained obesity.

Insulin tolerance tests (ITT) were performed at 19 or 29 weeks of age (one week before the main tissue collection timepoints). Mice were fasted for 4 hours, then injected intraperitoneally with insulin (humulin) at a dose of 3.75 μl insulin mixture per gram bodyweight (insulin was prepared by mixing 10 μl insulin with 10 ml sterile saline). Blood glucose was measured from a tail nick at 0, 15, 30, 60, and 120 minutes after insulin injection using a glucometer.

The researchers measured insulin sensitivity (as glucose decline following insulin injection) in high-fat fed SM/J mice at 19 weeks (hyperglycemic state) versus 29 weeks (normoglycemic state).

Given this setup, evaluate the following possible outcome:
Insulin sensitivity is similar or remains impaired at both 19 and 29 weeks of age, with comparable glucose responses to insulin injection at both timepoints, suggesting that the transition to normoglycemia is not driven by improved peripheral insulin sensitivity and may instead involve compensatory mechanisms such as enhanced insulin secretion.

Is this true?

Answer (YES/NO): NO